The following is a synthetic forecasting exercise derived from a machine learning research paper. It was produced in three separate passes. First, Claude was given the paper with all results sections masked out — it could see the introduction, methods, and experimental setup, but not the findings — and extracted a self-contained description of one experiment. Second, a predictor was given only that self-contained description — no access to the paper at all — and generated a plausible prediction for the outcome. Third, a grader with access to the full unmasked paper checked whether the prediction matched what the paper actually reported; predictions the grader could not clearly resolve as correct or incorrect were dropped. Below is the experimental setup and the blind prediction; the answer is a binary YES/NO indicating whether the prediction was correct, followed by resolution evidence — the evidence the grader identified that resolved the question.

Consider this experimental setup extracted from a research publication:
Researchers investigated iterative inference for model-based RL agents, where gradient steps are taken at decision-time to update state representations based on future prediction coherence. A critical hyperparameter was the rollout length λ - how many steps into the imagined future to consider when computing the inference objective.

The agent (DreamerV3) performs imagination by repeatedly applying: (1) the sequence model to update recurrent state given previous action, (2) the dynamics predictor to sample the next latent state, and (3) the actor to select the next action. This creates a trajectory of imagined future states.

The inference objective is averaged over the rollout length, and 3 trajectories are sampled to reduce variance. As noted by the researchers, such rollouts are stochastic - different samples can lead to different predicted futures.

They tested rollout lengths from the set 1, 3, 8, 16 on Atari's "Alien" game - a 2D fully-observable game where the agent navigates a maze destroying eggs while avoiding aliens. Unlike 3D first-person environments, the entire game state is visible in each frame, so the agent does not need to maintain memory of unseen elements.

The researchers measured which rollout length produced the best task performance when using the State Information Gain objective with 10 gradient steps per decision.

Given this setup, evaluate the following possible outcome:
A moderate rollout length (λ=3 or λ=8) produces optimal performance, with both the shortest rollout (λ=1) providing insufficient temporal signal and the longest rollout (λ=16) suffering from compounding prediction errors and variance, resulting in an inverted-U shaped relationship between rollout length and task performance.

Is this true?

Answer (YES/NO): NO